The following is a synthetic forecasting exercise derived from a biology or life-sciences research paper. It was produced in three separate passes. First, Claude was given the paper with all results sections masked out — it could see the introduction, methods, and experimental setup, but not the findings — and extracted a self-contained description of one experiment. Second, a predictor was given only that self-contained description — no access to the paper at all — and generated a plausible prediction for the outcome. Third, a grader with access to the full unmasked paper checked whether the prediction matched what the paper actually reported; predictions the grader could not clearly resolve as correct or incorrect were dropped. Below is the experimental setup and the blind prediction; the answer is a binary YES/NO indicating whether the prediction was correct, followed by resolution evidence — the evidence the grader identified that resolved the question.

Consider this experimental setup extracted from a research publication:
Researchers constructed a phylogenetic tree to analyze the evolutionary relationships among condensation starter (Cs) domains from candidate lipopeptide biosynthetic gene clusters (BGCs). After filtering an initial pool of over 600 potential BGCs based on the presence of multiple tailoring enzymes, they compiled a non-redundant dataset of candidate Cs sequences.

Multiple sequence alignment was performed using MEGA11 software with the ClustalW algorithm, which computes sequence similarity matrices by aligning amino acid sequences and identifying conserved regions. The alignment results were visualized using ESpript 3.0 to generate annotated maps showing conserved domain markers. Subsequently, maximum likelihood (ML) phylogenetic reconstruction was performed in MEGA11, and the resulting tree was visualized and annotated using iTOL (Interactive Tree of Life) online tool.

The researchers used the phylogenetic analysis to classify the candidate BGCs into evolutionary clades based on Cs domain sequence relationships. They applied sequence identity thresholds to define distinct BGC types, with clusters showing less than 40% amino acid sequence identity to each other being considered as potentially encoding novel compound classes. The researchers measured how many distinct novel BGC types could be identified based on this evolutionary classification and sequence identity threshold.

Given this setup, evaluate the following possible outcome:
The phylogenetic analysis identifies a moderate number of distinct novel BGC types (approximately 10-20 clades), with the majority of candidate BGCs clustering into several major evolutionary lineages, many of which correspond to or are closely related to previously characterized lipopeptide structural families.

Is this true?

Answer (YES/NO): NO